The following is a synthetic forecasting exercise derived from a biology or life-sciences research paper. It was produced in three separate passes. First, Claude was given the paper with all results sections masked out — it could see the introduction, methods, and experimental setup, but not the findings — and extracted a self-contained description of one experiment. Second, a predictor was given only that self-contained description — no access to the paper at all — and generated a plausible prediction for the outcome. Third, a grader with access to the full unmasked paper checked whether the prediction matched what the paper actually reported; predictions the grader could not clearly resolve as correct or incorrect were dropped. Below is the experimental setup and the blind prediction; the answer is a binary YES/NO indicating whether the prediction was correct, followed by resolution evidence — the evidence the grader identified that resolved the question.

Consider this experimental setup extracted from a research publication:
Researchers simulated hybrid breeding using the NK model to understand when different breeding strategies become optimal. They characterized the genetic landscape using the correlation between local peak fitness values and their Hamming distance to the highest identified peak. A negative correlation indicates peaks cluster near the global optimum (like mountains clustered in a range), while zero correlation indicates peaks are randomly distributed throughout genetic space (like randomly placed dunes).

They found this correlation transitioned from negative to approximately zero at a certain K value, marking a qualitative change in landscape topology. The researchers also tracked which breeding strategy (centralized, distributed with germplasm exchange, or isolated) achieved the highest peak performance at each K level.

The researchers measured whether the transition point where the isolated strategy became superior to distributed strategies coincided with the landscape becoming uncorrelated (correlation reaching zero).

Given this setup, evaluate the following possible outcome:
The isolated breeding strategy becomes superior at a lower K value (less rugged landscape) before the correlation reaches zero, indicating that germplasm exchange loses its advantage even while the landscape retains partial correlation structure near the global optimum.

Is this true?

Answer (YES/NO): NO